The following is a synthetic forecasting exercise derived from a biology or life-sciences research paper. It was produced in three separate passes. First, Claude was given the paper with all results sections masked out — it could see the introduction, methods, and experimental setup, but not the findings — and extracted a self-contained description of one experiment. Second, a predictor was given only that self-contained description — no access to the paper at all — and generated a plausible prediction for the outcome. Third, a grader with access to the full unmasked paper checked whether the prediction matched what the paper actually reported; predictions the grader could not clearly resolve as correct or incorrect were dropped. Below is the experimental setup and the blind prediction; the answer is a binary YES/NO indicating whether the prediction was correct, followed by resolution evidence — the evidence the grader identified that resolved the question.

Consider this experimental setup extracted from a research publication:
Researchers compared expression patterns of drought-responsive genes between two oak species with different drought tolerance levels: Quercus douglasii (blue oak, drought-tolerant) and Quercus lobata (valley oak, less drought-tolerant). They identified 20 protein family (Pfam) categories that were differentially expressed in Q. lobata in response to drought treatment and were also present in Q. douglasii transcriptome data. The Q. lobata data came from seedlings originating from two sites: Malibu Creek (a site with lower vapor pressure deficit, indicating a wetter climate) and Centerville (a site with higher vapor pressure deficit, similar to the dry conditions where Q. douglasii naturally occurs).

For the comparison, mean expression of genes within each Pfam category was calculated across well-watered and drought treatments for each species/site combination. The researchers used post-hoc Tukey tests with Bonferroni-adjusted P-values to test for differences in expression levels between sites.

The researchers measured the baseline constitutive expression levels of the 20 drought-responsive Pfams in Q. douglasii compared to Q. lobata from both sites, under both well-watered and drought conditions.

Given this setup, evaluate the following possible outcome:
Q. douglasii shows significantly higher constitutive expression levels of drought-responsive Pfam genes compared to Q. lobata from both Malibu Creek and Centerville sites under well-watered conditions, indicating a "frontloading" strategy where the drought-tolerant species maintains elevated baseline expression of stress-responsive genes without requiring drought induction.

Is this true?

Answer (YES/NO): YES